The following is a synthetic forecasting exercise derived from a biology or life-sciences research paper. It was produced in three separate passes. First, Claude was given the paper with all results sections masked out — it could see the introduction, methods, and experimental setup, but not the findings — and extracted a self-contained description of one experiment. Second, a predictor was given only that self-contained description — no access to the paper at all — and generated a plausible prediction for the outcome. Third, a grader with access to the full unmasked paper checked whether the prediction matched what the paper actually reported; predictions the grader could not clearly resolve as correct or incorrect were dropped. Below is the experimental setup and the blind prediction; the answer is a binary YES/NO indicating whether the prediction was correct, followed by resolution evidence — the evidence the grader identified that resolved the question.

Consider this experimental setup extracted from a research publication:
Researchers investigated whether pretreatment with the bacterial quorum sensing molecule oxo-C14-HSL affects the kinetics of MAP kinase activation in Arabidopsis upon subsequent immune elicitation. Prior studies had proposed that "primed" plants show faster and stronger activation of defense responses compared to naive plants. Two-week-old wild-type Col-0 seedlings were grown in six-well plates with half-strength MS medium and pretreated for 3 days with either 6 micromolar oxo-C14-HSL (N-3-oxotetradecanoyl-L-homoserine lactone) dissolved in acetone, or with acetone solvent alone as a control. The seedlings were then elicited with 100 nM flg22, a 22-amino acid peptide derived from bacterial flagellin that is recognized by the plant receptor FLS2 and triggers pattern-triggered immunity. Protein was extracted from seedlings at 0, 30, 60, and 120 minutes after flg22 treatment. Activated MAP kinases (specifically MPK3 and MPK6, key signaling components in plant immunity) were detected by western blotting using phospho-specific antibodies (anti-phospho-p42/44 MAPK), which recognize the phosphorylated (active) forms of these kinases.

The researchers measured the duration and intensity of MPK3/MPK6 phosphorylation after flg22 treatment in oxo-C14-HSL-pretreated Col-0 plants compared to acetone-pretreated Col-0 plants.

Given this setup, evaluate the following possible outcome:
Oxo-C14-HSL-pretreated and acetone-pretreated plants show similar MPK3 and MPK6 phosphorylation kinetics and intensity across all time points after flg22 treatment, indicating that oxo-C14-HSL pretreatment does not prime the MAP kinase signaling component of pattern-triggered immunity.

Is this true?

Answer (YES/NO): NO